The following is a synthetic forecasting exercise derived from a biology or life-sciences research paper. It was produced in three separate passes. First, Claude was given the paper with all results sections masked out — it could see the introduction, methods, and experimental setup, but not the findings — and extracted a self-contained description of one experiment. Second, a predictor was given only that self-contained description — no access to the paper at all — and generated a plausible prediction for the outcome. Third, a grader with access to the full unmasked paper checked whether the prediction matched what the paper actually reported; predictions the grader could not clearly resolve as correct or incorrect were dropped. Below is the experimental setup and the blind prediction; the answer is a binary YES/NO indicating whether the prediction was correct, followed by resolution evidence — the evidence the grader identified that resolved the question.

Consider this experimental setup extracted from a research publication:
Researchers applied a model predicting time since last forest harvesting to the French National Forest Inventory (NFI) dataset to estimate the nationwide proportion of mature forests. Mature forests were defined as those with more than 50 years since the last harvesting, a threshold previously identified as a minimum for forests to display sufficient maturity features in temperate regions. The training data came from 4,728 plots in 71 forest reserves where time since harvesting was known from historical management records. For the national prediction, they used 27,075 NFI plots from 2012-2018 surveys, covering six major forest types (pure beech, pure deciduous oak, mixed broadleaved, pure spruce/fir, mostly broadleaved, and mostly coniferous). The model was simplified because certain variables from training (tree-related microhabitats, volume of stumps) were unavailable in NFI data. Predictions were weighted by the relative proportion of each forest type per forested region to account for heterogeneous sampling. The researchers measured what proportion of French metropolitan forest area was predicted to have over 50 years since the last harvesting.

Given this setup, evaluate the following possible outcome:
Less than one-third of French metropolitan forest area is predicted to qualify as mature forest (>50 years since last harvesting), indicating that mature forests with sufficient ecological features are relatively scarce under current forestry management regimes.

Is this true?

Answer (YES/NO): YES